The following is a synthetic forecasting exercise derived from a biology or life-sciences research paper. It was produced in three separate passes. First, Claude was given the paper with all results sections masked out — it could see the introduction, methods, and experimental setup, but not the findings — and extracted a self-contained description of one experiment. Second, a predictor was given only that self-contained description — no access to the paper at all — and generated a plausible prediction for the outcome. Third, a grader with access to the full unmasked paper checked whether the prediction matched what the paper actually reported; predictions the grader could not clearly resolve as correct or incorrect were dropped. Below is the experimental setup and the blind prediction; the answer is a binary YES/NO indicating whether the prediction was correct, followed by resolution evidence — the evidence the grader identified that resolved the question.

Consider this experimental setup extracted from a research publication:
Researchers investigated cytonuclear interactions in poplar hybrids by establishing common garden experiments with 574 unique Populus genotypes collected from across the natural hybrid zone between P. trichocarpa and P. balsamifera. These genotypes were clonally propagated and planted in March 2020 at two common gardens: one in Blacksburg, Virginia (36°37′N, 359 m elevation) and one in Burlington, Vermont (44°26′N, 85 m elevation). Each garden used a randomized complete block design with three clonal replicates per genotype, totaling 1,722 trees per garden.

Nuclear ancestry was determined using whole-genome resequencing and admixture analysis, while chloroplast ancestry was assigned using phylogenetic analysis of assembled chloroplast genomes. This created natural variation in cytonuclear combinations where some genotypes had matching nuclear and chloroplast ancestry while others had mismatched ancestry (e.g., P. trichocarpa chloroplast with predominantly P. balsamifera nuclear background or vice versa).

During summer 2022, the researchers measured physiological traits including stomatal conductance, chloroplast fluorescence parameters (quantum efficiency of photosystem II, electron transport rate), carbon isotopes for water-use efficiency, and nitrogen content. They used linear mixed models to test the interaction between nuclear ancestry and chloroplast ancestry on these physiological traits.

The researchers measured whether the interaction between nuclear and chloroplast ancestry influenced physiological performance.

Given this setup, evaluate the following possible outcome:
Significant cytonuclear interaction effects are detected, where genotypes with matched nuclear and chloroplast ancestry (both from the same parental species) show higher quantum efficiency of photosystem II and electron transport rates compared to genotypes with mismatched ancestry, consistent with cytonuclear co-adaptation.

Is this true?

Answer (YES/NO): NO